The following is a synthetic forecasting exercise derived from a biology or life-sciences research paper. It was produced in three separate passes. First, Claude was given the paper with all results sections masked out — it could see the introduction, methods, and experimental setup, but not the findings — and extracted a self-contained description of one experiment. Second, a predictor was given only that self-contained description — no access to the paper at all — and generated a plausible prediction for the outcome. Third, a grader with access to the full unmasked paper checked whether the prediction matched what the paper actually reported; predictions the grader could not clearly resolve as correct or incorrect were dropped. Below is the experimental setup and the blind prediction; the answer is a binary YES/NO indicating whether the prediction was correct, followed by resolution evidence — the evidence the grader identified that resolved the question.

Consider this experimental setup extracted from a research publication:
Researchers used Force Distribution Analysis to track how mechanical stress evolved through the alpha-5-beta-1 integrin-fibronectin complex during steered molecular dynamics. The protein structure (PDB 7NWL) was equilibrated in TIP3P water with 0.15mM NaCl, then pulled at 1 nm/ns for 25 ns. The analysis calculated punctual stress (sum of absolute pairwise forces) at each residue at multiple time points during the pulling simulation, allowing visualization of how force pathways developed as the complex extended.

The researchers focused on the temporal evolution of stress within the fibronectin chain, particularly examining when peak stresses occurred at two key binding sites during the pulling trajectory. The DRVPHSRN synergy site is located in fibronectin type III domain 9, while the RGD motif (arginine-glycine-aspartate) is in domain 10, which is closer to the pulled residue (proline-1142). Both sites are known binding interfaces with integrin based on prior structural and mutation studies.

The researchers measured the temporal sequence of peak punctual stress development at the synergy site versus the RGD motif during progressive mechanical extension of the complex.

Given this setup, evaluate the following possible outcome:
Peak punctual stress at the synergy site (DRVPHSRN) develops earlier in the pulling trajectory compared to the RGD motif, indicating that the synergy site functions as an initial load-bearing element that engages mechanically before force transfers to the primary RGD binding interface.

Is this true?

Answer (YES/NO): NO